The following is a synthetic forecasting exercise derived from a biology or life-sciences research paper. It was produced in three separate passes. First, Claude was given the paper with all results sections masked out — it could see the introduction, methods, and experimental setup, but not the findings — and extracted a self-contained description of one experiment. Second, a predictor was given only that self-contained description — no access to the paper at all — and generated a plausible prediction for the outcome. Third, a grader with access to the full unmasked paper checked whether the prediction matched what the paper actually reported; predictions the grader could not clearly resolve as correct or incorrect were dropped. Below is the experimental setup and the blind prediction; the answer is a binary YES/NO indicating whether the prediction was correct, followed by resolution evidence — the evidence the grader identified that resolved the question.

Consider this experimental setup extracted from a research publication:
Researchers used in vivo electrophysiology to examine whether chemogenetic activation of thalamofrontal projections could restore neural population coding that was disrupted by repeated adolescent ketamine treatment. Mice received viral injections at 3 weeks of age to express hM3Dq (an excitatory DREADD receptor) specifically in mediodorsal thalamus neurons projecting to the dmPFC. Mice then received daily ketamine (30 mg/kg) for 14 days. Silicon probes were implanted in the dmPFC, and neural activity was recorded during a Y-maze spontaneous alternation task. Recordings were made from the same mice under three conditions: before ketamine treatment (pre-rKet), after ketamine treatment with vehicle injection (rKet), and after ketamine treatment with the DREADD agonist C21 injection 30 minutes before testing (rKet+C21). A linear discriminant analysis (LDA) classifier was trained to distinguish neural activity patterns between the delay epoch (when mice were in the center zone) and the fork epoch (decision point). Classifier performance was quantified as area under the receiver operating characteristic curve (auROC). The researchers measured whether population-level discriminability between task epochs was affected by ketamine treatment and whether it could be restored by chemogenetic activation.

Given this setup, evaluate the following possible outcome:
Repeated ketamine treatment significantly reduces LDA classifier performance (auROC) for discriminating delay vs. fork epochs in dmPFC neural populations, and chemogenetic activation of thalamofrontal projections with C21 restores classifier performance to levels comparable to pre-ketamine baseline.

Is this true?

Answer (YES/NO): YES